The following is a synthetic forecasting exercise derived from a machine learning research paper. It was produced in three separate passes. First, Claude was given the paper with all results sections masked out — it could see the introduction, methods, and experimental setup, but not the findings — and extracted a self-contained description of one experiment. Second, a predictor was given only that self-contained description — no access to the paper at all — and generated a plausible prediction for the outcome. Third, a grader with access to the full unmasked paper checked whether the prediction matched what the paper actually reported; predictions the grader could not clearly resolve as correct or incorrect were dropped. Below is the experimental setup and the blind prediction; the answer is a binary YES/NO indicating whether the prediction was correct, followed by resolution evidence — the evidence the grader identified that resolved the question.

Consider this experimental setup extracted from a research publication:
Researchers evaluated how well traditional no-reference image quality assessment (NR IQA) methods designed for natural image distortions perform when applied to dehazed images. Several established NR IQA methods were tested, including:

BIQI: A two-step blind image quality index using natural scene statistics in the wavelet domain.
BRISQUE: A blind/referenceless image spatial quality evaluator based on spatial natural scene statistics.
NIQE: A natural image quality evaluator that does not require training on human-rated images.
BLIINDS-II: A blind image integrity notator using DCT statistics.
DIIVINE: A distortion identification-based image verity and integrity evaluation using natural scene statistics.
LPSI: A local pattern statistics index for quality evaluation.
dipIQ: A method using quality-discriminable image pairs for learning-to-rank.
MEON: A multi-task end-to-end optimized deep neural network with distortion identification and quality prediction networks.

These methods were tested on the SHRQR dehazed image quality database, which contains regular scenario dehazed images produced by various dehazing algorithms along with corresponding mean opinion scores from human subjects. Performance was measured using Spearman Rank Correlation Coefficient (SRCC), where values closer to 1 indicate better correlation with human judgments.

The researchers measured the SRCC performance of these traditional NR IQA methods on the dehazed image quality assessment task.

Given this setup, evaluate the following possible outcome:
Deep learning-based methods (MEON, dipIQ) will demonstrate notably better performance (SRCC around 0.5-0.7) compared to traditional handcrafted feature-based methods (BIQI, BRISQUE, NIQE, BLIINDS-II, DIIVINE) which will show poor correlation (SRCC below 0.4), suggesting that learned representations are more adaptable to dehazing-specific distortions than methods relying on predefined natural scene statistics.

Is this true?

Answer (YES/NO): NO